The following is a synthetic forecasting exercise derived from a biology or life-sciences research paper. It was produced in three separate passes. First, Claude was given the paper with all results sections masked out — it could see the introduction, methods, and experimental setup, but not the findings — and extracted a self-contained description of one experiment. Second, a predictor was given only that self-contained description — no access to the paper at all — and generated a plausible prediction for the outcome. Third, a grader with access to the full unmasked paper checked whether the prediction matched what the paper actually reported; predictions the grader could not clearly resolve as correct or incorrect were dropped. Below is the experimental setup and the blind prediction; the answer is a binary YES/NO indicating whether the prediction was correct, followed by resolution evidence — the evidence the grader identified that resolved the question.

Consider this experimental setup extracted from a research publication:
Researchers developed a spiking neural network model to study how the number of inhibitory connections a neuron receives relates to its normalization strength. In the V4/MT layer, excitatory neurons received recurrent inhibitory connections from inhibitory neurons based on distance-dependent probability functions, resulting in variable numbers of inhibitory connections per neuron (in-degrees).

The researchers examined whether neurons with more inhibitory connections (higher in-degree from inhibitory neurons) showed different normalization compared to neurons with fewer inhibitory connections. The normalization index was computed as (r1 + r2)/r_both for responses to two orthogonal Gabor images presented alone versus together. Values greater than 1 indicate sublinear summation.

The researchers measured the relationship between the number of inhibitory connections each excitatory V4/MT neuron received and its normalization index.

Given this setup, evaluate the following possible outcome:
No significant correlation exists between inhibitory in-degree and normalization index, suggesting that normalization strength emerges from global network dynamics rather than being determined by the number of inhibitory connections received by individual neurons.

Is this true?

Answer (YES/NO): YES